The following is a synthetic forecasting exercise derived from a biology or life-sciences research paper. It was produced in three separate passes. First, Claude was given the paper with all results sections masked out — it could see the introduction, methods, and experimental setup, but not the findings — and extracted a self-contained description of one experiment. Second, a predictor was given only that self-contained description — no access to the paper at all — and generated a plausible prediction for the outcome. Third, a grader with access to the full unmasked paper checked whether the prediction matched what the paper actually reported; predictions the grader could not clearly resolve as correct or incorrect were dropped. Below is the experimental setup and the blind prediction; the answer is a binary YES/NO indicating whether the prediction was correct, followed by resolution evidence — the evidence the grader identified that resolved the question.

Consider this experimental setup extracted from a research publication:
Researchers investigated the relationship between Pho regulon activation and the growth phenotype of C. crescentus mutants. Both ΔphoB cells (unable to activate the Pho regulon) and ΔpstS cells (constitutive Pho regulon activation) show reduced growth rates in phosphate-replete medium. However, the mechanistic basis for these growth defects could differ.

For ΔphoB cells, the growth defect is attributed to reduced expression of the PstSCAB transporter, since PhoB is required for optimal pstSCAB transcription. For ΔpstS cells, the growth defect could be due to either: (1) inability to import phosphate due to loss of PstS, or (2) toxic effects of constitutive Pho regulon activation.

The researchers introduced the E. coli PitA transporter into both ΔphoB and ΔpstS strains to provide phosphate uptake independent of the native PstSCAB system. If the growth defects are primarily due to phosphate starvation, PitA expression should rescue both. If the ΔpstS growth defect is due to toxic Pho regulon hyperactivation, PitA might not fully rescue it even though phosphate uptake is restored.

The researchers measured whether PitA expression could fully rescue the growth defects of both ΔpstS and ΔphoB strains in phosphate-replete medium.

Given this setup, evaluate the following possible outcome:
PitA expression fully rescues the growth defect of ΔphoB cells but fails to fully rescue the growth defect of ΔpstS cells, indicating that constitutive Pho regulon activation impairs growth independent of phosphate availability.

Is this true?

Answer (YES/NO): NO